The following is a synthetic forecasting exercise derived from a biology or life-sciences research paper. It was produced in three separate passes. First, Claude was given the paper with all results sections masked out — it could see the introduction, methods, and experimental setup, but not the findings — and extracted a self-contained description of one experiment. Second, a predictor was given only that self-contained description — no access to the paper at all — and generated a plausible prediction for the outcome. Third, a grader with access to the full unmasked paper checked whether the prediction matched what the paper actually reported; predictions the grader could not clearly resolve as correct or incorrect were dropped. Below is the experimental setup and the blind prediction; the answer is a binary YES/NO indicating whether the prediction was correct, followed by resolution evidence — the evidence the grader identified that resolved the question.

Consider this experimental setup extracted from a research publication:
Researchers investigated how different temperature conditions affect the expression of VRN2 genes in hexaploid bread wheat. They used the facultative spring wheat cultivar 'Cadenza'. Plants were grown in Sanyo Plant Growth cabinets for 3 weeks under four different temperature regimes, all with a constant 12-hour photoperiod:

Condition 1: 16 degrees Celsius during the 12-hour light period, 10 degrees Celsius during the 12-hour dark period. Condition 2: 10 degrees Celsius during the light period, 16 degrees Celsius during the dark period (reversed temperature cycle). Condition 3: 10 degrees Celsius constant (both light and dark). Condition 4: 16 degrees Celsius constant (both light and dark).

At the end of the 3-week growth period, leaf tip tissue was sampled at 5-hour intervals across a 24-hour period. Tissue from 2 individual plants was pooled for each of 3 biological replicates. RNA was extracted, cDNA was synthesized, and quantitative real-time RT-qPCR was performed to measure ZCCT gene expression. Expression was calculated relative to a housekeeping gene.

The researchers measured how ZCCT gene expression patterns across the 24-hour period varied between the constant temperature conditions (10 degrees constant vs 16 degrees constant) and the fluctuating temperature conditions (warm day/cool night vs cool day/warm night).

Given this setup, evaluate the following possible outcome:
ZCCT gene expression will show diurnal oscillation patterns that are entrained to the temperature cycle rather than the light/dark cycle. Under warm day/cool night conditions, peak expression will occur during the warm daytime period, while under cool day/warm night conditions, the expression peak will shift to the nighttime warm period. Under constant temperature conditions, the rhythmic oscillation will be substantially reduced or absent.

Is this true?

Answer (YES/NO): NO